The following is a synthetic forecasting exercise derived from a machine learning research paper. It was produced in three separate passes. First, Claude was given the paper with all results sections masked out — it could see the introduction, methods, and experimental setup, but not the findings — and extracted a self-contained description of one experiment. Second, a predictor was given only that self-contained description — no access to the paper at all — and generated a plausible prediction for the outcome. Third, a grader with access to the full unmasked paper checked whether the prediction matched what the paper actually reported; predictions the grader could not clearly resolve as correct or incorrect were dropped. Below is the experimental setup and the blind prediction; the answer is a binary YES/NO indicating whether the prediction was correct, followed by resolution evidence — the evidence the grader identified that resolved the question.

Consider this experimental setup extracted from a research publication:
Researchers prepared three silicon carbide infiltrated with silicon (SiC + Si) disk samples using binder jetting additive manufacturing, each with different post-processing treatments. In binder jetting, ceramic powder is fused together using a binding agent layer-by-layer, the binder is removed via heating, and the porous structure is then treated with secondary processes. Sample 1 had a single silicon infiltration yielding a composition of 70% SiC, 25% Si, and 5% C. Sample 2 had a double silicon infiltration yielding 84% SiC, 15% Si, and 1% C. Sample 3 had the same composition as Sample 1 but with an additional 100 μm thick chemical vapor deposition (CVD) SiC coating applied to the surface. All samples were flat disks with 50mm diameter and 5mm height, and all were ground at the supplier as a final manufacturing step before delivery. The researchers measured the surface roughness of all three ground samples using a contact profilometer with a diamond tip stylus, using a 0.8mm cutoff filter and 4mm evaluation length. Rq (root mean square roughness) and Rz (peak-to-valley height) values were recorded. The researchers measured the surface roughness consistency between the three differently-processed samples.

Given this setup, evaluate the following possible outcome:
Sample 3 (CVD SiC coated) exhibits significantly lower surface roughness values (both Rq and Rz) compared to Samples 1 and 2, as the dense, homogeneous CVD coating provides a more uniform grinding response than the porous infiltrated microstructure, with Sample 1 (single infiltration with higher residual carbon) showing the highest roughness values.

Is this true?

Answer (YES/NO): NO